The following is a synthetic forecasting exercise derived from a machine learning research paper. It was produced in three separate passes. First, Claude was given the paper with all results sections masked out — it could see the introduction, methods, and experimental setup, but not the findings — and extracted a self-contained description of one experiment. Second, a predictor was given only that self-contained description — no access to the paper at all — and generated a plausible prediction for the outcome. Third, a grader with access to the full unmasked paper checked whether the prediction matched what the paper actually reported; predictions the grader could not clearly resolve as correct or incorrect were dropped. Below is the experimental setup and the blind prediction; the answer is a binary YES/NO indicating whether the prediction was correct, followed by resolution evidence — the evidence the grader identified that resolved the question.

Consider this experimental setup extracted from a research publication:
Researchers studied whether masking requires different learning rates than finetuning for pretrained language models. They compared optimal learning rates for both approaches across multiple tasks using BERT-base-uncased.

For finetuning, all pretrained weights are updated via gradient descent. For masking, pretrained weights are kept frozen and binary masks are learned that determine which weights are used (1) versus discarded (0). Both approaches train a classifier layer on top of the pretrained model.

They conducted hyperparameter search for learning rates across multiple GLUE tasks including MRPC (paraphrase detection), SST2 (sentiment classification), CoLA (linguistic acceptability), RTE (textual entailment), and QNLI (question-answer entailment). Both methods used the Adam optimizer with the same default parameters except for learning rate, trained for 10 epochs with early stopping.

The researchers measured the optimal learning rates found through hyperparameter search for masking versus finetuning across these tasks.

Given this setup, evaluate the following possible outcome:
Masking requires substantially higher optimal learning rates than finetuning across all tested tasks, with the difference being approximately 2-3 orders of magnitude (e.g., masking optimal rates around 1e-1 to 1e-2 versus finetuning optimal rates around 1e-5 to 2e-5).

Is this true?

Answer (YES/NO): NO